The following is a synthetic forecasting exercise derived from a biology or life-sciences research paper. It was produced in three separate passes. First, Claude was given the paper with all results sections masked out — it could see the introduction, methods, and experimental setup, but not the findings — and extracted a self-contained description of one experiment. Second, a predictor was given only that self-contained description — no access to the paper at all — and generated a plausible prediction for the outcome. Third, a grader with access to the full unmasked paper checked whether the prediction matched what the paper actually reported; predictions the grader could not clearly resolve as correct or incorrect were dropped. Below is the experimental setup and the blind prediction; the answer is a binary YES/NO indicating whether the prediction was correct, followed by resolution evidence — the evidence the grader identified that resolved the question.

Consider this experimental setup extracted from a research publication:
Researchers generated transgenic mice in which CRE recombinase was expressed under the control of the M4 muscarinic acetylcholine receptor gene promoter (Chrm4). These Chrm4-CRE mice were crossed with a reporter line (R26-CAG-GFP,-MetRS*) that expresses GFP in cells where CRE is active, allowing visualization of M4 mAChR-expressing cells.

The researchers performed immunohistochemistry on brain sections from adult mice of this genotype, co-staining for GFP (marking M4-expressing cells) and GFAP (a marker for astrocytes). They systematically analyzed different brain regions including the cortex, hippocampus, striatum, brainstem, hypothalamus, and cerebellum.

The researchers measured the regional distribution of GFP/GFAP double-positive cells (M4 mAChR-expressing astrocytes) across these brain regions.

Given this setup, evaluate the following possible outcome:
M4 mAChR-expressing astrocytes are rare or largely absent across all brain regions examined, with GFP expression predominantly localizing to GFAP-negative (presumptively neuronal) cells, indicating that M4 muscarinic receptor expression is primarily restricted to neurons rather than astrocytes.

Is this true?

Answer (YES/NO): NO